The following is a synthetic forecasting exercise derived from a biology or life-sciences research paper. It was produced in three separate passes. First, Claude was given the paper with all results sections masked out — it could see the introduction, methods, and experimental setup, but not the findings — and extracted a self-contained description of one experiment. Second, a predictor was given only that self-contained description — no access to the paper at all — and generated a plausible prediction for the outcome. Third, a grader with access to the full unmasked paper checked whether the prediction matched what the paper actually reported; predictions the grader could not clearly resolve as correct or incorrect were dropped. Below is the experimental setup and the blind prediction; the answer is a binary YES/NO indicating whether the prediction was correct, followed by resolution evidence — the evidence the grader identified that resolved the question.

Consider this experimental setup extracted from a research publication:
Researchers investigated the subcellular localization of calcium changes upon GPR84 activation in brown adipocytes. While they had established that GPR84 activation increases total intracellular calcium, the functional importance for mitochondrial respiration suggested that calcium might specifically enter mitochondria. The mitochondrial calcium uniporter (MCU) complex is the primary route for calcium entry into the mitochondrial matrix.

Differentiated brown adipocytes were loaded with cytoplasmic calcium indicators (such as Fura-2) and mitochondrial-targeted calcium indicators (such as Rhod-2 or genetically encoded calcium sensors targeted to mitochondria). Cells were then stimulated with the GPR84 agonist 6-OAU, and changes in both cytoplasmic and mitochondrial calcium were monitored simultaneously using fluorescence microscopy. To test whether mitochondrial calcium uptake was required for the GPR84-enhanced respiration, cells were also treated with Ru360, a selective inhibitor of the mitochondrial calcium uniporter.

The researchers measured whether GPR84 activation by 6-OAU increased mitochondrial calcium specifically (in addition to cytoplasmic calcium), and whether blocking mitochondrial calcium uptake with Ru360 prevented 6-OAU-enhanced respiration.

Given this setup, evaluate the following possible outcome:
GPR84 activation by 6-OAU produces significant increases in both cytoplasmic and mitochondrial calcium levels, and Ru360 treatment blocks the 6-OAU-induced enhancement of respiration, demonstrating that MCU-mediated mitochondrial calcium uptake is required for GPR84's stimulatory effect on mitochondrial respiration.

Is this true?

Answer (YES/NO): NO